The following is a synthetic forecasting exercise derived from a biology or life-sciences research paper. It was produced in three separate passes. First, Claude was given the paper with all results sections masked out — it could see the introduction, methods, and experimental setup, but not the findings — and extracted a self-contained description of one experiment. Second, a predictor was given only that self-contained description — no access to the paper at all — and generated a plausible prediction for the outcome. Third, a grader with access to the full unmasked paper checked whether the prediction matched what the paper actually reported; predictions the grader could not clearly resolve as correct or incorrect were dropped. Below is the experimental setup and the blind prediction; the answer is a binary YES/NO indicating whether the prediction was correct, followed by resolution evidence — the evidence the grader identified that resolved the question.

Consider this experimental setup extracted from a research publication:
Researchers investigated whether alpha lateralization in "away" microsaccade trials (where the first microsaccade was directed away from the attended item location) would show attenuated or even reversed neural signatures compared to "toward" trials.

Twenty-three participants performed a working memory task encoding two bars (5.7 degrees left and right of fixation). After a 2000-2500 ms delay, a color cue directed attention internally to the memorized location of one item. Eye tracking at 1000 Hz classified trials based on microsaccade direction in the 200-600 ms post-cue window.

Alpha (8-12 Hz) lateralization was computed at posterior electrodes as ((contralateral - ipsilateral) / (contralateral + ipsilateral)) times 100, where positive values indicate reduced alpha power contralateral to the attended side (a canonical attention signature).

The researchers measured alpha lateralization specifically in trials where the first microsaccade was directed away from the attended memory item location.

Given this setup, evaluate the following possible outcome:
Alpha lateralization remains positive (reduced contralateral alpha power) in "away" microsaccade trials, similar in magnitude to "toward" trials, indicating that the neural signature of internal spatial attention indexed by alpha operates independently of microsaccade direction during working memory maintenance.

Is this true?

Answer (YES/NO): NO